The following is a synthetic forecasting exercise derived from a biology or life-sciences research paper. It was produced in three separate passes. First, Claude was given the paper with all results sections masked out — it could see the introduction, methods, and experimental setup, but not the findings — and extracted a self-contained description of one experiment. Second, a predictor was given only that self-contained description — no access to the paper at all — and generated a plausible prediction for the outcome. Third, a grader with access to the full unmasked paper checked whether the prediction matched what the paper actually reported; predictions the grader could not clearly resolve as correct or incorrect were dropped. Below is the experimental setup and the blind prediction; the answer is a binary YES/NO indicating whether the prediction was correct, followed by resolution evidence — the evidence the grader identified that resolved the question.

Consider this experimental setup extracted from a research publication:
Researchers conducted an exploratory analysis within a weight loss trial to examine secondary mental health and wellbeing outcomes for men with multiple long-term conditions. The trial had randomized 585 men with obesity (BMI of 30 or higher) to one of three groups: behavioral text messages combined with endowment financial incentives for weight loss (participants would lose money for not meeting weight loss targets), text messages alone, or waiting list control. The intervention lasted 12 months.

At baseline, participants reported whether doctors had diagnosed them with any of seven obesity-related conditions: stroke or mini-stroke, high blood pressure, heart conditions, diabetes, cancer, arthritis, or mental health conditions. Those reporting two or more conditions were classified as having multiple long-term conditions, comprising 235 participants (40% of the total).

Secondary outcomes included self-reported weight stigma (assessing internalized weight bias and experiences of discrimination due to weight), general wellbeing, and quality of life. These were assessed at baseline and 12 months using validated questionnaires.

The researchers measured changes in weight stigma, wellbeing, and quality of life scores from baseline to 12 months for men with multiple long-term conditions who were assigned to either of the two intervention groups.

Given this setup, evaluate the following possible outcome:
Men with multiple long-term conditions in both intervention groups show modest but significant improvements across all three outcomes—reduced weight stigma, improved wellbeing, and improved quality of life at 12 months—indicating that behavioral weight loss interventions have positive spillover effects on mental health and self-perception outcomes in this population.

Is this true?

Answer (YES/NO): NO